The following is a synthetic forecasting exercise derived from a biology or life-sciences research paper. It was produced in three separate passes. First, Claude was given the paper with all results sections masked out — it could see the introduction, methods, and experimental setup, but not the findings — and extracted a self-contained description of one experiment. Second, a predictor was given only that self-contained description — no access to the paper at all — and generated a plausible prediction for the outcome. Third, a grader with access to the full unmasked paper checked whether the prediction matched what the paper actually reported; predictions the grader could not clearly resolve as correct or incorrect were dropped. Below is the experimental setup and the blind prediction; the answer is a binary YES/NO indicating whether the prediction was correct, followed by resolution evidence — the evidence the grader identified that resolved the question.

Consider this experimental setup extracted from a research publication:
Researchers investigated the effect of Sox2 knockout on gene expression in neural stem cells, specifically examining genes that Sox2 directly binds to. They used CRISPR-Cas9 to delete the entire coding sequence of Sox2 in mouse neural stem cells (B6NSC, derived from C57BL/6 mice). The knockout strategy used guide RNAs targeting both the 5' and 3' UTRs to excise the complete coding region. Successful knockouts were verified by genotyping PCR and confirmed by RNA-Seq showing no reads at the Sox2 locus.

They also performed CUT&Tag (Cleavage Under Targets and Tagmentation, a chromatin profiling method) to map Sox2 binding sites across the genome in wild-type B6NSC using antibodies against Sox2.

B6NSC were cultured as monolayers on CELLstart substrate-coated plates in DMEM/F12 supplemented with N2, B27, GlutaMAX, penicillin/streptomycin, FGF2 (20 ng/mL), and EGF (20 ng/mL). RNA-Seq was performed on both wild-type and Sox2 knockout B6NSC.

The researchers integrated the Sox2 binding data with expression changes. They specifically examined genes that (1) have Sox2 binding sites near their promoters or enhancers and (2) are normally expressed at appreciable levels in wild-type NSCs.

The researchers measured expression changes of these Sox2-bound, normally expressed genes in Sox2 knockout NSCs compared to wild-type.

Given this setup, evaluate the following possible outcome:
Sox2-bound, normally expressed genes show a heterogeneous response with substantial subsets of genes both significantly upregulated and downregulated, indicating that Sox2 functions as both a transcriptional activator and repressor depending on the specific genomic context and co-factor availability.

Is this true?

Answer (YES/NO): NO